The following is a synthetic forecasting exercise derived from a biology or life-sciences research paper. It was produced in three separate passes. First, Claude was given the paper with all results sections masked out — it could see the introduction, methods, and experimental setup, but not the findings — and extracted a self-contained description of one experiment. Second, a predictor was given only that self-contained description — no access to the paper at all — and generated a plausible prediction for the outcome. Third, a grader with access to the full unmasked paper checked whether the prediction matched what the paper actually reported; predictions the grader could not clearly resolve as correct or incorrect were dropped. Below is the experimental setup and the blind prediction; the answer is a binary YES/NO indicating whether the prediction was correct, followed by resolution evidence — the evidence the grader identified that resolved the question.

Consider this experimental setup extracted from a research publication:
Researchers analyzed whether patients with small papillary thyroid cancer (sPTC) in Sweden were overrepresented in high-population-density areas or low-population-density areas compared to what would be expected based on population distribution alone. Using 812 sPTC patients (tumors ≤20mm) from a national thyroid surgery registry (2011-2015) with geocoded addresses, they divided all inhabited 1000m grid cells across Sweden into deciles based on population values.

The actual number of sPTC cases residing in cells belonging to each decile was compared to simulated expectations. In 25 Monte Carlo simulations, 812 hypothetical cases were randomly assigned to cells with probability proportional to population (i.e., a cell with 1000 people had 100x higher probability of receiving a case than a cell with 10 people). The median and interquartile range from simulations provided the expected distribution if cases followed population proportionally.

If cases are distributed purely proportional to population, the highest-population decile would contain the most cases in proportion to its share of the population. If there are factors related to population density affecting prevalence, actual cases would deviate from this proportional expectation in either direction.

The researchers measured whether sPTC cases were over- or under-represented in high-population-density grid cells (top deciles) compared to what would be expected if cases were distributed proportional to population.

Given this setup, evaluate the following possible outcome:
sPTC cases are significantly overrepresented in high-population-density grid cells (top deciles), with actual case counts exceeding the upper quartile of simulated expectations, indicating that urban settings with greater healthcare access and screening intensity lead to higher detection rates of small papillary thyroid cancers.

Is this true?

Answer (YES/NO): NO